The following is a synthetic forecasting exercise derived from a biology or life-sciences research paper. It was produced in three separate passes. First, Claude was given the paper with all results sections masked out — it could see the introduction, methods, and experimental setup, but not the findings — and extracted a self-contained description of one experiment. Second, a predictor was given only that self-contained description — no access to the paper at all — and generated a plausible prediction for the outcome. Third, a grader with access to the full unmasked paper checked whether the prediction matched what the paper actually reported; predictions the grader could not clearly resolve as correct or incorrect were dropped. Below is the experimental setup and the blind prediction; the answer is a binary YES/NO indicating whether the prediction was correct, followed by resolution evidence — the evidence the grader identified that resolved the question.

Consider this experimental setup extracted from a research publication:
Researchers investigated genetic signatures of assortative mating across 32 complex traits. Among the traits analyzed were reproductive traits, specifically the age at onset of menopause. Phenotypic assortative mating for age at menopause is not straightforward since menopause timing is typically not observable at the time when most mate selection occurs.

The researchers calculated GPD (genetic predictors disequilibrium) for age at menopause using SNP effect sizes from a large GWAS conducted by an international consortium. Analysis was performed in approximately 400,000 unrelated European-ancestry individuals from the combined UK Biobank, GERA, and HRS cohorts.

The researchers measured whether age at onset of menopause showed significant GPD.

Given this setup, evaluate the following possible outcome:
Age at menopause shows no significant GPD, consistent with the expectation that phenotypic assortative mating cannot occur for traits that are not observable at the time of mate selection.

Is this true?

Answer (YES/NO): YES